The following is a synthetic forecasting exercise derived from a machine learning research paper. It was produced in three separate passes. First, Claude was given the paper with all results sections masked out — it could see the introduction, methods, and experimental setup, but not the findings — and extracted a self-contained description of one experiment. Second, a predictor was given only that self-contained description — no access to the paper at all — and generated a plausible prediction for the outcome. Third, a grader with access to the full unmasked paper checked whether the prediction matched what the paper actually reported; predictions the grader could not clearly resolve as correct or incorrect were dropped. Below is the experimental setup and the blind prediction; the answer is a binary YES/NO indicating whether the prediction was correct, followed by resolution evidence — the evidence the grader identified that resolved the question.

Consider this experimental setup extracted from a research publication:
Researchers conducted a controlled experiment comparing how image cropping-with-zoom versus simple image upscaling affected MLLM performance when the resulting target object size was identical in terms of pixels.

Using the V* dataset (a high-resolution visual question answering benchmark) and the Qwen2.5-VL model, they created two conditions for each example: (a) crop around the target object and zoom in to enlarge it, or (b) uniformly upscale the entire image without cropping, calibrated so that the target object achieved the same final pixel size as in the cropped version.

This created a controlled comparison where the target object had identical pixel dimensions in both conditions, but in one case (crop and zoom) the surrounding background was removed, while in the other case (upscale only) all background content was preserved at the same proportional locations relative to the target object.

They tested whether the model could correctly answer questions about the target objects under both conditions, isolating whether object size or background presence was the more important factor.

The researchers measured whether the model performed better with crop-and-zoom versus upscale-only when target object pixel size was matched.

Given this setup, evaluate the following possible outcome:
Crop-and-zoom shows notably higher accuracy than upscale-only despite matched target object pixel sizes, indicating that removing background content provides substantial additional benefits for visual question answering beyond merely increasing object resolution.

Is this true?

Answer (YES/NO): YES